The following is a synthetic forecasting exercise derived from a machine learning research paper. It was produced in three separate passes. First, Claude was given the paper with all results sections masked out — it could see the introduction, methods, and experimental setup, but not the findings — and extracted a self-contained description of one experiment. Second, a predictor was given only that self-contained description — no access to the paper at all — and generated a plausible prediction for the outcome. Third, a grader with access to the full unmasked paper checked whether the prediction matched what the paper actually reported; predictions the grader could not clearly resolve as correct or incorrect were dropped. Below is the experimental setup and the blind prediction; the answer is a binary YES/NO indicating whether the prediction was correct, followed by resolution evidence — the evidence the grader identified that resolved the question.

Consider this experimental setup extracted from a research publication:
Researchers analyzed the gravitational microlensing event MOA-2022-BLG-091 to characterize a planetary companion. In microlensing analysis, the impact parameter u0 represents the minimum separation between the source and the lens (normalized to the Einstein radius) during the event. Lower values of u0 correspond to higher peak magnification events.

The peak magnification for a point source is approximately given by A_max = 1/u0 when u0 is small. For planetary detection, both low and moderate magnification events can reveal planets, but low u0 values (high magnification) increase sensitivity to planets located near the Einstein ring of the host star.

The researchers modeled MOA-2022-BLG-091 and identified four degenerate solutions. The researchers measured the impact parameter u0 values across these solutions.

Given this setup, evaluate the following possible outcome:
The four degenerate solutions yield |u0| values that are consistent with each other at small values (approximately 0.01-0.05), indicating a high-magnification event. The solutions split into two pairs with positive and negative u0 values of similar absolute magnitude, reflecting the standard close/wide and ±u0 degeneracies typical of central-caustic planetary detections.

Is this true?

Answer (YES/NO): NO